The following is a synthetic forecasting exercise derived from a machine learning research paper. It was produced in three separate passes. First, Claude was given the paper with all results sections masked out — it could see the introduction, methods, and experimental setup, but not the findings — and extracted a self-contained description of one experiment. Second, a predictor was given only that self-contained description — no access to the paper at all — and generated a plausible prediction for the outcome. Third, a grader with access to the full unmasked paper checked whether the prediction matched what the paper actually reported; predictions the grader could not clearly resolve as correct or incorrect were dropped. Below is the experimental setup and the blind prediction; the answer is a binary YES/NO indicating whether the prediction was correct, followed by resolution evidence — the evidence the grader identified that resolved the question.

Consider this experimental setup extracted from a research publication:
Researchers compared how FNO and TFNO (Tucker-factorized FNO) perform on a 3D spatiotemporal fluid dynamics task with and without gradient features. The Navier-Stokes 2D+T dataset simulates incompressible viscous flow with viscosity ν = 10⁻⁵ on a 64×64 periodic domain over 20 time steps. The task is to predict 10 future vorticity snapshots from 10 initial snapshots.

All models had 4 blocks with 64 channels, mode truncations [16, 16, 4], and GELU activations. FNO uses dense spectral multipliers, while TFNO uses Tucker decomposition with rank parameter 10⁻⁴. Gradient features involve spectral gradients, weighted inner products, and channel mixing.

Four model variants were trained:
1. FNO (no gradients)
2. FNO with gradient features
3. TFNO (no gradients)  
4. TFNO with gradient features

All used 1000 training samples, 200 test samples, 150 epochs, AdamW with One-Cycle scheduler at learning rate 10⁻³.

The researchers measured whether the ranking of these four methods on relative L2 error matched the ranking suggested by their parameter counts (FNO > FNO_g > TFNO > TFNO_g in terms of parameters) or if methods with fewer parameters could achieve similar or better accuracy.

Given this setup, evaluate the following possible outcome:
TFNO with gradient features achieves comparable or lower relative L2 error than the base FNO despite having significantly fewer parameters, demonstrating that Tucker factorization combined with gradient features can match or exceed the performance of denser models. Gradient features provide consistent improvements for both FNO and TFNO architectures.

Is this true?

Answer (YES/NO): NO